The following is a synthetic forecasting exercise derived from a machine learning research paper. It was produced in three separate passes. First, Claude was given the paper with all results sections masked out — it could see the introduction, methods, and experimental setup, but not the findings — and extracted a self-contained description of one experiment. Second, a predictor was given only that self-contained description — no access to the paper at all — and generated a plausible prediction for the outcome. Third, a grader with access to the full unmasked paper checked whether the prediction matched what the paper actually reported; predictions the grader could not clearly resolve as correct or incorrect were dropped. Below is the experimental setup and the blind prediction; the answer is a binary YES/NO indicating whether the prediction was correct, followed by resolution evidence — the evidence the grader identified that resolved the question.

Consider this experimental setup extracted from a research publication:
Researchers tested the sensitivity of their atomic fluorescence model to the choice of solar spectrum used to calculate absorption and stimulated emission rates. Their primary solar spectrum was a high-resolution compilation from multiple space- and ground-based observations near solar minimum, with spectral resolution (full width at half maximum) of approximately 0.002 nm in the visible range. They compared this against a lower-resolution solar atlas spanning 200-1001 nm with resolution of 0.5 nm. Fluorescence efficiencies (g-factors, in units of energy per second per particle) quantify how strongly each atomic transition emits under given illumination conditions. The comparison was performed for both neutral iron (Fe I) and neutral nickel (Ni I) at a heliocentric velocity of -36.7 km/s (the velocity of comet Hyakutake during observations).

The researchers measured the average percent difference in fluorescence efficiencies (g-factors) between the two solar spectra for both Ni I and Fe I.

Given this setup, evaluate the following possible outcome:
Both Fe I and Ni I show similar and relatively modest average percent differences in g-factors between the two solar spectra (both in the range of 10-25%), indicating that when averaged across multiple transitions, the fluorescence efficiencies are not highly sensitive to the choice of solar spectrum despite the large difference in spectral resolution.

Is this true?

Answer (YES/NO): YES